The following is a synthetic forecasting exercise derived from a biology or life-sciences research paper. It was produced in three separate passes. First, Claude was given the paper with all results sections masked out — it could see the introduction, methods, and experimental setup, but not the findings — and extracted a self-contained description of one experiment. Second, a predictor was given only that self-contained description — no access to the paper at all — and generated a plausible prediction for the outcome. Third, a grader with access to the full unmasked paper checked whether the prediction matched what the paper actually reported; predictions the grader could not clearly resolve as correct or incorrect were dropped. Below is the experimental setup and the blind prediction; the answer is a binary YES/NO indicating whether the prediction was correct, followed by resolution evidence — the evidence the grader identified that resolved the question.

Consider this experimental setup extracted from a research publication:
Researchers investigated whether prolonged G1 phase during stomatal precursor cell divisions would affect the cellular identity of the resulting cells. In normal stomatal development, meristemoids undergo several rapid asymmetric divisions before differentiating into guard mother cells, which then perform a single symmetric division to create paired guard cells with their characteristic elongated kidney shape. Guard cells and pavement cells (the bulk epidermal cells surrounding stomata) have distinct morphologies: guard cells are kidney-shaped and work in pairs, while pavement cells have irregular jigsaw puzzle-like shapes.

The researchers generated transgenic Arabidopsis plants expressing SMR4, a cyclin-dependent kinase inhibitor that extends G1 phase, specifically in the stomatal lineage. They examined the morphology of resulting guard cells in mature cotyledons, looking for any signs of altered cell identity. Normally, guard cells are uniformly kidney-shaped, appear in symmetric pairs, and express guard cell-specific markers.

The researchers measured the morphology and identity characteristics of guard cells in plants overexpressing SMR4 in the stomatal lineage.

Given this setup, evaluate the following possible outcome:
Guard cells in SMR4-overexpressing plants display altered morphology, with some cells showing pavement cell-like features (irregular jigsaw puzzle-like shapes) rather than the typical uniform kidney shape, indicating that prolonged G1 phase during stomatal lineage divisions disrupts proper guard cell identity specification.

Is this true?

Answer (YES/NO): YES